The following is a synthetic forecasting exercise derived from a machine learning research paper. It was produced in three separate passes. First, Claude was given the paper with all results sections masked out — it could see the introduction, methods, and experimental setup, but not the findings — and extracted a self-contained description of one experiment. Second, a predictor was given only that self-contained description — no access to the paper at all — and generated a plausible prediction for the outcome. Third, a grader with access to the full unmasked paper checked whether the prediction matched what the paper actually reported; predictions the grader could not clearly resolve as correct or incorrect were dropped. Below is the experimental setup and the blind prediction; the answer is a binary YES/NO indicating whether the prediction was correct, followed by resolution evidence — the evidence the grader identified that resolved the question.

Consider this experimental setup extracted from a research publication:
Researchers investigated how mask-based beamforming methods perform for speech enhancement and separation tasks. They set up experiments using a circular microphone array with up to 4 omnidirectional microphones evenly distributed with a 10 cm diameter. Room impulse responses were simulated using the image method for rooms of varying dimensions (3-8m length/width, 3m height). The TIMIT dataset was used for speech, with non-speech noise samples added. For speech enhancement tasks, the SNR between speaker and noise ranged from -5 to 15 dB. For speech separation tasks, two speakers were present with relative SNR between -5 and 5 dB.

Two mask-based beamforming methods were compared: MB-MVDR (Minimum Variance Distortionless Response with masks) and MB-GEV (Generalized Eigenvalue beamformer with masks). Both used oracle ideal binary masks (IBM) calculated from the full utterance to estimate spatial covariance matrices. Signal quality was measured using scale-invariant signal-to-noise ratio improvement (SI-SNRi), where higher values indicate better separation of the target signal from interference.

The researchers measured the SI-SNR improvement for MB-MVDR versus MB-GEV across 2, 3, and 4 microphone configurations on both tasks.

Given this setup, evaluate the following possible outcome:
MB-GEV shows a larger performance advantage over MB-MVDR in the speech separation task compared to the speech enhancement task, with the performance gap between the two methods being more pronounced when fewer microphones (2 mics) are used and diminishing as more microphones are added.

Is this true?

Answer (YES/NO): NO